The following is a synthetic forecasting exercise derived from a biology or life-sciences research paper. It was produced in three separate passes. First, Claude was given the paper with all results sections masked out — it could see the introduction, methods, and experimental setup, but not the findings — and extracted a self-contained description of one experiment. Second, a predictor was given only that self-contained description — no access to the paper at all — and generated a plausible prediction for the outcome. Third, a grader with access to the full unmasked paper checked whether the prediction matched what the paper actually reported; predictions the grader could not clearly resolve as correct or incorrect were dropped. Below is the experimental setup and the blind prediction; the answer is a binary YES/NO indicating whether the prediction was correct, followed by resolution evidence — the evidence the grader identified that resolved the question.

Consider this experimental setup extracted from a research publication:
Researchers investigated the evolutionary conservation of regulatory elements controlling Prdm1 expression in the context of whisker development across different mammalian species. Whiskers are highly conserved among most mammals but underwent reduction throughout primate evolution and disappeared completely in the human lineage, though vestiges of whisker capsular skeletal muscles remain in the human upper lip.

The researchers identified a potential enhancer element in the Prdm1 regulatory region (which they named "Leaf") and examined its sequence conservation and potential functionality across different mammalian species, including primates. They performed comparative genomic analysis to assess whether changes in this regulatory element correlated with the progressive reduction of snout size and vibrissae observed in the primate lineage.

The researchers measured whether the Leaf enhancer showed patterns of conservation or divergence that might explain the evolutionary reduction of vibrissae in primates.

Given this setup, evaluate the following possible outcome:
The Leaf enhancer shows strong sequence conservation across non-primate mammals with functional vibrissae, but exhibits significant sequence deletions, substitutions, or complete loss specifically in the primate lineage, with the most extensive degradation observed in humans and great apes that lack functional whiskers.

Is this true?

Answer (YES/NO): YES